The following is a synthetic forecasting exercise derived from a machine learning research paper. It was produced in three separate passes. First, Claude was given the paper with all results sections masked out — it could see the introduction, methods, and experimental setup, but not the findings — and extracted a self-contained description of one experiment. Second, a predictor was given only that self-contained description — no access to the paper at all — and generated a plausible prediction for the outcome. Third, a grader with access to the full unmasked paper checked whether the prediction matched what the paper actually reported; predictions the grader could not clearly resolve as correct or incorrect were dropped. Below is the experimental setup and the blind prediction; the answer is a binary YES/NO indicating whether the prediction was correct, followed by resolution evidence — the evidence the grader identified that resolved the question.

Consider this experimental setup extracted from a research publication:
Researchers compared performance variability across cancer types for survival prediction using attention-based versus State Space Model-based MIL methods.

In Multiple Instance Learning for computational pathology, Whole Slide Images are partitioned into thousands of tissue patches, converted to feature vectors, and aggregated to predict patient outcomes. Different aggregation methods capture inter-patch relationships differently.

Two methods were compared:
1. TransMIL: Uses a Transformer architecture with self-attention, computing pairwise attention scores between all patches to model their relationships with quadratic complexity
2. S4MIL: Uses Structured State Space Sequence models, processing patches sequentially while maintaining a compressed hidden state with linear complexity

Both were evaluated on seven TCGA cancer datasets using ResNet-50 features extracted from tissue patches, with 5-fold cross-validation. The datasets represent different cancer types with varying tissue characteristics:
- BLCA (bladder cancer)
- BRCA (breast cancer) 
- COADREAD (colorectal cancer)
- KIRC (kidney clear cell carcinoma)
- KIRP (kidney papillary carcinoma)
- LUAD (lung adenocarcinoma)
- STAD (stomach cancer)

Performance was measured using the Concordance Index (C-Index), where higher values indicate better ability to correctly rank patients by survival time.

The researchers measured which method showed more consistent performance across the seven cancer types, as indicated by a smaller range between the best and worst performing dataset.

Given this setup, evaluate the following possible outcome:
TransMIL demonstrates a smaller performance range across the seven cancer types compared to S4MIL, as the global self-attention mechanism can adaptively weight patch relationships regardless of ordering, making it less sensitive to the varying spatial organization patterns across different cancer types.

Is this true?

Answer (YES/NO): NO